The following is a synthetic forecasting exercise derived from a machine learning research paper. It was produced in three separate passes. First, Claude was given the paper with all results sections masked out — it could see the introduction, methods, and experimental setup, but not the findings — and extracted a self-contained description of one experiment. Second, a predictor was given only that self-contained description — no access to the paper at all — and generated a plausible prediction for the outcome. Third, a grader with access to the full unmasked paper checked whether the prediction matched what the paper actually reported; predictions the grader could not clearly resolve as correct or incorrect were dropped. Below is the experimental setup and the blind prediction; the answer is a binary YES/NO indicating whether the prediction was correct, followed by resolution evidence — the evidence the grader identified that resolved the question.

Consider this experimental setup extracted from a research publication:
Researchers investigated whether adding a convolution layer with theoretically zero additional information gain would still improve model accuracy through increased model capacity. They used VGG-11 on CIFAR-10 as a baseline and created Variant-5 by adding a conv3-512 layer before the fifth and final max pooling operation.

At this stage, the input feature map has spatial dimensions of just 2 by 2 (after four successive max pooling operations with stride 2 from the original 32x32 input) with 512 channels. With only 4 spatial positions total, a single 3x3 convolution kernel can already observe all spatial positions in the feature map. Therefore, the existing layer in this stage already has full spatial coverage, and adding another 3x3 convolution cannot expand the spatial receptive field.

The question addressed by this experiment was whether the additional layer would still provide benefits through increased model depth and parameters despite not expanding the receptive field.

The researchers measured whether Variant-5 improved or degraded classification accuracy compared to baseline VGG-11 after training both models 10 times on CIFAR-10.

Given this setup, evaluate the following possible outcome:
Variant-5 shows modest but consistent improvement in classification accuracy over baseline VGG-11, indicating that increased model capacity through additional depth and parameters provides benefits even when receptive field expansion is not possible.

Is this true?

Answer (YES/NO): NO